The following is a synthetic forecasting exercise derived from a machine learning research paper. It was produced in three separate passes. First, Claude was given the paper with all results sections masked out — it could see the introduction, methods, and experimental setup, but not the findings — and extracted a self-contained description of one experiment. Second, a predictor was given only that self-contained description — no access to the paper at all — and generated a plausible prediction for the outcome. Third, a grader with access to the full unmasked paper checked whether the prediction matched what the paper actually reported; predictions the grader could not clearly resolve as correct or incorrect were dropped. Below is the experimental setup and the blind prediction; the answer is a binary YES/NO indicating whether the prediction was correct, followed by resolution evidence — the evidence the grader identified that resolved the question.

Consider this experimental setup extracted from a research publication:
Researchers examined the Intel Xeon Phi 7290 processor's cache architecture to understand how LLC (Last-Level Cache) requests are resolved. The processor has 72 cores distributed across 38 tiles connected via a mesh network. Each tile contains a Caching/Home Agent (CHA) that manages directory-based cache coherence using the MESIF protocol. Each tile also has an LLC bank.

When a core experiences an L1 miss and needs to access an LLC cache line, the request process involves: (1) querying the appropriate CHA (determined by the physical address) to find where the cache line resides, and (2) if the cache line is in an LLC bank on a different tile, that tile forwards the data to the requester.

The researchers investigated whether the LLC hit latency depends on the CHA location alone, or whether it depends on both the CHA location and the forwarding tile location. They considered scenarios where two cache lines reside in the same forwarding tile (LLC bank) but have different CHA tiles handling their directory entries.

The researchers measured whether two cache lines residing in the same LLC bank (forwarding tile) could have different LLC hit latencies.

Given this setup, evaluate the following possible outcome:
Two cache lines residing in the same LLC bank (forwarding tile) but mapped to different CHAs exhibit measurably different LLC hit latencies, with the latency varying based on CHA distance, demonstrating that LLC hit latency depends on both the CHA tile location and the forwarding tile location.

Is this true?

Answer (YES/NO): YES